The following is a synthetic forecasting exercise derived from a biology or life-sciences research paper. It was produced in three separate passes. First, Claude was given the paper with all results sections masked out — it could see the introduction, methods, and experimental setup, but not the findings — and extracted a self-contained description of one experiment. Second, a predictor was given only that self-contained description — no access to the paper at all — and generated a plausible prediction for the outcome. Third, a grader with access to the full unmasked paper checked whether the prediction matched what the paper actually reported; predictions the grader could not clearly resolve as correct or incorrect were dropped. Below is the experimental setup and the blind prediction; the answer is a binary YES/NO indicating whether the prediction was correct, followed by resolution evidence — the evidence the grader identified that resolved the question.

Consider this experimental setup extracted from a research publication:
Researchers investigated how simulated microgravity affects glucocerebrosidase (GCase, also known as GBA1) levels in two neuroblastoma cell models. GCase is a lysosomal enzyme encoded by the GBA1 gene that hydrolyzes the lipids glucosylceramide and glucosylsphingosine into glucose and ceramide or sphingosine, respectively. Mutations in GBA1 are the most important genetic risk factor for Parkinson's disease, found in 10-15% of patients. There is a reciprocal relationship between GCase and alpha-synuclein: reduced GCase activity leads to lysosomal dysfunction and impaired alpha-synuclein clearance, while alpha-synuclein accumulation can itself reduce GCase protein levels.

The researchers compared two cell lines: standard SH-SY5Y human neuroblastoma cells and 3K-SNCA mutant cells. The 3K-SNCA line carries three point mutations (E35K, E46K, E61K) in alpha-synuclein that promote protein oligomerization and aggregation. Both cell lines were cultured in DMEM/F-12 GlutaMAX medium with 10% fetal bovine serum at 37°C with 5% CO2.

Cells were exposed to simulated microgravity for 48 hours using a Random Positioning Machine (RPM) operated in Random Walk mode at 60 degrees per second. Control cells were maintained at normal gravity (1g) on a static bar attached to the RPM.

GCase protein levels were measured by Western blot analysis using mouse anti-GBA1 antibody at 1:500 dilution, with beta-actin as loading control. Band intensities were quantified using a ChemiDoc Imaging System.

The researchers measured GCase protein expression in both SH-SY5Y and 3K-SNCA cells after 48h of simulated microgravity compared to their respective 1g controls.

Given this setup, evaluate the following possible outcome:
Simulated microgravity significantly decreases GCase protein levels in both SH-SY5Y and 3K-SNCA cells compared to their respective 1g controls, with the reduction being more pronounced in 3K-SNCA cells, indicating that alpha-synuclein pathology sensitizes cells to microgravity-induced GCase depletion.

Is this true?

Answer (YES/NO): NO